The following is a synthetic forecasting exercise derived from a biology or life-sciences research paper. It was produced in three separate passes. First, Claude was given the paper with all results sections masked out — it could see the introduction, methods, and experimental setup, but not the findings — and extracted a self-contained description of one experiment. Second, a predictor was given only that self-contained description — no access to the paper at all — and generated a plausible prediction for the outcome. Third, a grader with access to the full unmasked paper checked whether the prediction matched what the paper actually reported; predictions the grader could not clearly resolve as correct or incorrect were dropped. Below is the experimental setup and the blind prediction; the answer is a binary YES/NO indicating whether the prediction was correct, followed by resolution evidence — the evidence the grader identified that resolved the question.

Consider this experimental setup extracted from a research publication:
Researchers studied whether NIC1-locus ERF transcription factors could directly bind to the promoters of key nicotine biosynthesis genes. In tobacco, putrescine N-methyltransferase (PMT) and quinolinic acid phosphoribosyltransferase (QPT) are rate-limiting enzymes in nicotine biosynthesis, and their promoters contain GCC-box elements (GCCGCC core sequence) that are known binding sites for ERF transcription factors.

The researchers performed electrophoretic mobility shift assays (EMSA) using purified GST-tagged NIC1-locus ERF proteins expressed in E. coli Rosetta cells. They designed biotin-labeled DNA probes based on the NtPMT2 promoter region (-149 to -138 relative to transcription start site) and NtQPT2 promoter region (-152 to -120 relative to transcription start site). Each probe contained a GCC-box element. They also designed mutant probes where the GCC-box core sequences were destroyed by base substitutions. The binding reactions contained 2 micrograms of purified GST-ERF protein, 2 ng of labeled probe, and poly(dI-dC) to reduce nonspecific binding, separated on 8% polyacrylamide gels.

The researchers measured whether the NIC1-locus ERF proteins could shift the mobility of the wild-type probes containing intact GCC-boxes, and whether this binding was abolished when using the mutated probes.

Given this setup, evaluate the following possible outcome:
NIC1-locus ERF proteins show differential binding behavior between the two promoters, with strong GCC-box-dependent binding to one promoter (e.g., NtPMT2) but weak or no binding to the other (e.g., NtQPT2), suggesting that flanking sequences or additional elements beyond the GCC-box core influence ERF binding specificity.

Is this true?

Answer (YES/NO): NO